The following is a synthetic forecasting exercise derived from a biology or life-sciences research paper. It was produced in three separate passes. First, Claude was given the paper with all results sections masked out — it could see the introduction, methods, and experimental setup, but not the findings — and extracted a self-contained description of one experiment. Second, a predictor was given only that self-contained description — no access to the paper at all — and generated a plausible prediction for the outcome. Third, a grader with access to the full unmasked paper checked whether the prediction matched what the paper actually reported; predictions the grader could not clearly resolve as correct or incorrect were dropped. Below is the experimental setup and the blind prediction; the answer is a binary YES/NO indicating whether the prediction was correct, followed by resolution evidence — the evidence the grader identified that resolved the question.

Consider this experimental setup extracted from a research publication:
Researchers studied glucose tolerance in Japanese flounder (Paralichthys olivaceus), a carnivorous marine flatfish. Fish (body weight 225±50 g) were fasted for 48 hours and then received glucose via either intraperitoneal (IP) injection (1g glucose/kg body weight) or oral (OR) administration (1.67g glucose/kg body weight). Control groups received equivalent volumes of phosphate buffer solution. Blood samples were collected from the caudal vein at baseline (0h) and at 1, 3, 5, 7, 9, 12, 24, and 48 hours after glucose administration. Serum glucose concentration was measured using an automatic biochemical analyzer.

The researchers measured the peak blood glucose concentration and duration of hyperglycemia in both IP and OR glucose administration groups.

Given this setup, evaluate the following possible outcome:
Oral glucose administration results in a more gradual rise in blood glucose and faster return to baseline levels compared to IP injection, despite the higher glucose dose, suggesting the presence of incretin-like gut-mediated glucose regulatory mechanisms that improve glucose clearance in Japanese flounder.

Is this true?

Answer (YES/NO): YES